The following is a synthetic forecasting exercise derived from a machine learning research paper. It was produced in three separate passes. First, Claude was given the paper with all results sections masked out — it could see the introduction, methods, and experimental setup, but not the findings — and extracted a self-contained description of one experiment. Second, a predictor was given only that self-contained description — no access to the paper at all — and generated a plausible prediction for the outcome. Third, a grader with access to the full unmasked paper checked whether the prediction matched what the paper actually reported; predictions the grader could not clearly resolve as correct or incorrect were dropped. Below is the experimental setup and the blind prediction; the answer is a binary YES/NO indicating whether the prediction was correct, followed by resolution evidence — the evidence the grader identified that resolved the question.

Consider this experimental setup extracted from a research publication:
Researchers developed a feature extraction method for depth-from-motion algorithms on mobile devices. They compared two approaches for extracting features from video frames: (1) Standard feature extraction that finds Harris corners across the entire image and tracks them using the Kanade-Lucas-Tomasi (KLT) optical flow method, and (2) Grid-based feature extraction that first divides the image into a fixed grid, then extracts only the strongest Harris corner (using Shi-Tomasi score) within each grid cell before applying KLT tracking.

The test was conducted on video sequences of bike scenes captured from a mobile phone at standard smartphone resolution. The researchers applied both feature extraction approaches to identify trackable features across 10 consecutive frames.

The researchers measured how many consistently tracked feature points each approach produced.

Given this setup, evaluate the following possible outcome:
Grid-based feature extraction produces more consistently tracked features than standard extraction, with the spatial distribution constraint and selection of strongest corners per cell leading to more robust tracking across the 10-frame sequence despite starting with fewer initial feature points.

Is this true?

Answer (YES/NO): NO